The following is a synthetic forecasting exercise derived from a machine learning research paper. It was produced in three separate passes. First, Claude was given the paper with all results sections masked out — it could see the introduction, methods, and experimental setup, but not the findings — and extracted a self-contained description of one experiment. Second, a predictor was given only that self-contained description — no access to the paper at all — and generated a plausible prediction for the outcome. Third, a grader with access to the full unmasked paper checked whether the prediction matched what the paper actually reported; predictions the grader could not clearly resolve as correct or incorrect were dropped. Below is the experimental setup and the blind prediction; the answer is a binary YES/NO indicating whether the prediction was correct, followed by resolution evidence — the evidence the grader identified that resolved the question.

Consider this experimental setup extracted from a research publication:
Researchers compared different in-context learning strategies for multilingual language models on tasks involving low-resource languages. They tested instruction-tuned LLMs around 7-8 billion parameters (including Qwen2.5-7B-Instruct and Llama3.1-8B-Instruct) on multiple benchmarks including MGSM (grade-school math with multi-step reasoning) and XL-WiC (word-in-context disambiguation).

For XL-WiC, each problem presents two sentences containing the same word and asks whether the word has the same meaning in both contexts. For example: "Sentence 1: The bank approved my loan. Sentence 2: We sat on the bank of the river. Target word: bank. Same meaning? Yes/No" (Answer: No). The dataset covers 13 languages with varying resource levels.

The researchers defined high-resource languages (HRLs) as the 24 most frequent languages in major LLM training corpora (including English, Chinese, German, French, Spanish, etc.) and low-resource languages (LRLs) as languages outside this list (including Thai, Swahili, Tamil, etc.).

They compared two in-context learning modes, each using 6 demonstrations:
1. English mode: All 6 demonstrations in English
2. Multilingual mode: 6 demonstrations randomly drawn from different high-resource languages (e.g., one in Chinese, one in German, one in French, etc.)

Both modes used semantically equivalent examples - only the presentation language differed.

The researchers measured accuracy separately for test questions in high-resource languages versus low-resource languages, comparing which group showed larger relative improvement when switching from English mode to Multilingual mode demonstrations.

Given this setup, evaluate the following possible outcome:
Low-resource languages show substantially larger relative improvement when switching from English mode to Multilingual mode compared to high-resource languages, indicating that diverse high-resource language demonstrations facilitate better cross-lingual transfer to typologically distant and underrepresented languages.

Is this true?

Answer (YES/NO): YES